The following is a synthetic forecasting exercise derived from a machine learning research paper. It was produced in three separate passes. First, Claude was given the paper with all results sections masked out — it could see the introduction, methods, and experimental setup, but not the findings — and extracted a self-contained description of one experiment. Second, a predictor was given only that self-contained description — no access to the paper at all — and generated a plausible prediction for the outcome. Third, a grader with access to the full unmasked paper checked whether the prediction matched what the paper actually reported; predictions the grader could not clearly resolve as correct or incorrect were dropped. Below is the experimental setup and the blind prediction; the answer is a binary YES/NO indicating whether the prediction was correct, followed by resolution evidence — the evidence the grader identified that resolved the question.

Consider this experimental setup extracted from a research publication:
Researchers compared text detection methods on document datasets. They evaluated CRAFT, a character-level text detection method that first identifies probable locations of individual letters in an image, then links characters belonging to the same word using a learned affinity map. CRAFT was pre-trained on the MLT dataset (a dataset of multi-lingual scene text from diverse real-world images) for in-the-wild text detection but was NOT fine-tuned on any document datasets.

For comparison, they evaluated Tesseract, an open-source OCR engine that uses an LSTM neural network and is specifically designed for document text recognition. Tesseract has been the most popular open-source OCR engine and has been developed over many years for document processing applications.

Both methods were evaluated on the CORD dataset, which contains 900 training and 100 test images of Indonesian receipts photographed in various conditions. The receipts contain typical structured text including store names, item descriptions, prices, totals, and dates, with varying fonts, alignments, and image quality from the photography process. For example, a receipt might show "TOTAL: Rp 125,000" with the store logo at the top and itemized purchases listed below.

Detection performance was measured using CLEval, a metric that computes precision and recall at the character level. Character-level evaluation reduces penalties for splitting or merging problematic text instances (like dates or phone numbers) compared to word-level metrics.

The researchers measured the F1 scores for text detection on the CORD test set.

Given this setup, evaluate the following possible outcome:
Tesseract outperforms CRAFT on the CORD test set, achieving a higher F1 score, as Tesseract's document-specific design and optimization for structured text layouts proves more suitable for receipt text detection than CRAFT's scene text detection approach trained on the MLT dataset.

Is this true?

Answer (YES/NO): NO